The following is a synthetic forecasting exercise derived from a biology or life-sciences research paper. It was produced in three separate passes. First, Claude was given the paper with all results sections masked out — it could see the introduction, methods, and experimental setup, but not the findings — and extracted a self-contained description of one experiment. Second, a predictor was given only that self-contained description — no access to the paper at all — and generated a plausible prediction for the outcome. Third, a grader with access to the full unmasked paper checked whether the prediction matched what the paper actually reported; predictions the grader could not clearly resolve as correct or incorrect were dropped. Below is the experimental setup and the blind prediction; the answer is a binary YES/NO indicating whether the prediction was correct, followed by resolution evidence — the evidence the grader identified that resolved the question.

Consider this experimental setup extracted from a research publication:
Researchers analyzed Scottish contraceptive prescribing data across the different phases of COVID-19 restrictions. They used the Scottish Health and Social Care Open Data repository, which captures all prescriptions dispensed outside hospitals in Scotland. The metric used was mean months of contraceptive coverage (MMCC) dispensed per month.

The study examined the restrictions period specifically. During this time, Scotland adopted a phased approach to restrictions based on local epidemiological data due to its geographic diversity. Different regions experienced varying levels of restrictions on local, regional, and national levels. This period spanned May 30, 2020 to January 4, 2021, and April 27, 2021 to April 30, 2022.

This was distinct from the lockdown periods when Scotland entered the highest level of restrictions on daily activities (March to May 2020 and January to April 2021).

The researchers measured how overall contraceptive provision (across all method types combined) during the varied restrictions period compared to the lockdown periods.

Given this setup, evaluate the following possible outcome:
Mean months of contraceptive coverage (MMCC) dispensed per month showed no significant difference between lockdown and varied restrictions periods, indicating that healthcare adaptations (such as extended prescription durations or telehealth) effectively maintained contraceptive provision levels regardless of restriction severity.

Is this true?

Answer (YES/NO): NO